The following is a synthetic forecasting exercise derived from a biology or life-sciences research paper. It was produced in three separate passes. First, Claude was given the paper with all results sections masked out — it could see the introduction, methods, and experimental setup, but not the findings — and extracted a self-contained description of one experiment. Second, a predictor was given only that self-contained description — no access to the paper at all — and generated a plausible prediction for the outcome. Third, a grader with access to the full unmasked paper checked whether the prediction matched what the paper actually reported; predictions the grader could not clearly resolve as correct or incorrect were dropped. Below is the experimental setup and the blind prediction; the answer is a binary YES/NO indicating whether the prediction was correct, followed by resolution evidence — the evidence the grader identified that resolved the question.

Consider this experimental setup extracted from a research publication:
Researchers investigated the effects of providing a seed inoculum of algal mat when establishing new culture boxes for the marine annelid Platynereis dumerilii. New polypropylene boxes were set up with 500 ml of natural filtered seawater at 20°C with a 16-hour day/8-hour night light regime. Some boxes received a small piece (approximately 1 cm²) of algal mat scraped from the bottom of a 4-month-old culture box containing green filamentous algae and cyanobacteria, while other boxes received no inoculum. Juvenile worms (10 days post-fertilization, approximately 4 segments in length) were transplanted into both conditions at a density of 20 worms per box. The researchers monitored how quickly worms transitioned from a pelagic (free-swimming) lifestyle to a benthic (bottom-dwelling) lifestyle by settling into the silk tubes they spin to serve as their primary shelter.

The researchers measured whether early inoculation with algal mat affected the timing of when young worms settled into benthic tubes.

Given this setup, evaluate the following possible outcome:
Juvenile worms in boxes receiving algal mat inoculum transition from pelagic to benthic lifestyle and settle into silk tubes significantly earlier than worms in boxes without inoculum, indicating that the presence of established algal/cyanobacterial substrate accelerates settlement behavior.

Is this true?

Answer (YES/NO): YES